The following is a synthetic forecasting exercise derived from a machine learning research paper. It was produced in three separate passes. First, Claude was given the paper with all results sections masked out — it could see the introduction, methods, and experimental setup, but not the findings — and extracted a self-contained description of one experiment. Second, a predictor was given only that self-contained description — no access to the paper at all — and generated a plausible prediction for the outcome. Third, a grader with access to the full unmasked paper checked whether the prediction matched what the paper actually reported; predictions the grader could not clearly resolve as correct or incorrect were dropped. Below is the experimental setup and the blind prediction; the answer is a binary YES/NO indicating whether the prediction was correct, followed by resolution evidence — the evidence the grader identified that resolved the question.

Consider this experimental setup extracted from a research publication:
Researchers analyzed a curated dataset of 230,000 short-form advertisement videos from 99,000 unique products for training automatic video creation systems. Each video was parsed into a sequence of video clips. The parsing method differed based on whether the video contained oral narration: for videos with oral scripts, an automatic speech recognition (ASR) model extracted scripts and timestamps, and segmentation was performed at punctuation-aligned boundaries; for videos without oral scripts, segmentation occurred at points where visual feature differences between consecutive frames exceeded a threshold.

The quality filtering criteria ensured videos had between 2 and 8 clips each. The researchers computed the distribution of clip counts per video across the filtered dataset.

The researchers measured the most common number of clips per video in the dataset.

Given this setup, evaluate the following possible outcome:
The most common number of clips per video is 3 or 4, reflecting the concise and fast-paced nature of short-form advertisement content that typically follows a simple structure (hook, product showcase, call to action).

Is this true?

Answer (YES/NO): NO